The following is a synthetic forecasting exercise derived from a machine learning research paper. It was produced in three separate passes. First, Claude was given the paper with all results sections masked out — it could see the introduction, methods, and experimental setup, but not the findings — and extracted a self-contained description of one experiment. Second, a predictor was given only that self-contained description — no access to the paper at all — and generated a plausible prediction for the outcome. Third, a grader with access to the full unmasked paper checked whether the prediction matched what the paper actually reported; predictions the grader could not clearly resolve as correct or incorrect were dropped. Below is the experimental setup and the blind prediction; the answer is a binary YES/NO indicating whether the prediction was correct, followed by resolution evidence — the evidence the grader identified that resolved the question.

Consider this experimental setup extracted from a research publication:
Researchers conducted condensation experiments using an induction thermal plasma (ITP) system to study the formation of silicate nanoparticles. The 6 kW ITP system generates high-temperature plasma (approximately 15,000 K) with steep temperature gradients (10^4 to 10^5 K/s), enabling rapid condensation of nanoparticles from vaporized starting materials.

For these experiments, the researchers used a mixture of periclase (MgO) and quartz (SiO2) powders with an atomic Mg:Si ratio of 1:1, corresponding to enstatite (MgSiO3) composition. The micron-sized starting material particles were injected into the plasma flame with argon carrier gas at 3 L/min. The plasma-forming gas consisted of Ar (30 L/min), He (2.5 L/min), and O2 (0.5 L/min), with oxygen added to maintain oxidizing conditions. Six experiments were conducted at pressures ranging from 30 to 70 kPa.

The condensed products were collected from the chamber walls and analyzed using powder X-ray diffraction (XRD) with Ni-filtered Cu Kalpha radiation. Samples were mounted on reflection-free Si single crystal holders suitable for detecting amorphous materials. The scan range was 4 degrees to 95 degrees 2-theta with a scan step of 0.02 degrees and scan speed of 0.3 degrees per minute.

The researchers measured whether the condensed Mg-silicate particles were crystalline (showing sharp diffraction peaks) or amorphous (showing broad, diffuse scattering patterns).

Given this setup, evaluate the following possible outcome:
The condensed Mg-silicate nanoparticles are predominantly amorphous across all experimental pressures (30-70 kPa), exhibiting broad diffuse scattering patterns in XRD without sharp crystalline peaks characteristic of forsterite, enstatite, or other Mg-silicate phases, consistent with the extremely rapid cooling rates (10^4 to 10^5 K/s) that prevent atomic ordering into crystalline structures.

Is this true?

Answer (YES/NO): YES